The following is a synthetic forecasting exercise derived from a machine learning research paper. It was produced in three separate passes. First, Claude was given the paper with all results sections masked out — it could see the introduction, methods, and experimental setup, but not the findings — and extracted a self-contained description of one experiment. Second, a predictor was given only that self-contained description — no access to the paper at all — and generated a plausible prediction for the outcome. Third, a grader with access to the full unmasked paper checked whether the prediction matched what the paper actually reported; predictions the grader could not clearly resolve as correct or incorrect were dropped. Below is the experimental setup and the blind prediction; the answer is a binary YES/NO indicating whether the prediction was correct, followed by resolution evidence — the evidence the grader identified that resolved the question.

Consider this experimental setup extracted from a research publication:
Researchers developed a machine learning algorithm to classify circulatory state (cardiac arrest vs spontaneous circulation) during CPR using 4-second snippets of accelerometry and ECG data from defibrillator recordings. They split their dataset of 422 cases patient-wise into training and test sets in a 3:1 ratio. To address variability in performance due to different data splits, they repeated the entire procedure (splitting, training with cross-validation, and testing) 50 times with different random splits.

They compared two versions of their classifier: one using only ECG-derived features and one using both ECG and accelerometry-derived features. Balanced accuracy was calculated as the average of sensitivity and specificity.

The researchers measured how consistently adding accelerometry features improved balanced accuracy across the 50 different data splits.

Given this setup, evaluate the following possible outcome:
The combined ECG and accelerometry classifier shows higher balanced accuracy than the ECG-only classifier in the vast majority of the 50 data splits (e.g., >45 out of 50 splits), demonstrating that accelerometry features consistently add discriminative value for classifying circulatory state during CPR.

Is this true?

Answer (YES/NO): YES